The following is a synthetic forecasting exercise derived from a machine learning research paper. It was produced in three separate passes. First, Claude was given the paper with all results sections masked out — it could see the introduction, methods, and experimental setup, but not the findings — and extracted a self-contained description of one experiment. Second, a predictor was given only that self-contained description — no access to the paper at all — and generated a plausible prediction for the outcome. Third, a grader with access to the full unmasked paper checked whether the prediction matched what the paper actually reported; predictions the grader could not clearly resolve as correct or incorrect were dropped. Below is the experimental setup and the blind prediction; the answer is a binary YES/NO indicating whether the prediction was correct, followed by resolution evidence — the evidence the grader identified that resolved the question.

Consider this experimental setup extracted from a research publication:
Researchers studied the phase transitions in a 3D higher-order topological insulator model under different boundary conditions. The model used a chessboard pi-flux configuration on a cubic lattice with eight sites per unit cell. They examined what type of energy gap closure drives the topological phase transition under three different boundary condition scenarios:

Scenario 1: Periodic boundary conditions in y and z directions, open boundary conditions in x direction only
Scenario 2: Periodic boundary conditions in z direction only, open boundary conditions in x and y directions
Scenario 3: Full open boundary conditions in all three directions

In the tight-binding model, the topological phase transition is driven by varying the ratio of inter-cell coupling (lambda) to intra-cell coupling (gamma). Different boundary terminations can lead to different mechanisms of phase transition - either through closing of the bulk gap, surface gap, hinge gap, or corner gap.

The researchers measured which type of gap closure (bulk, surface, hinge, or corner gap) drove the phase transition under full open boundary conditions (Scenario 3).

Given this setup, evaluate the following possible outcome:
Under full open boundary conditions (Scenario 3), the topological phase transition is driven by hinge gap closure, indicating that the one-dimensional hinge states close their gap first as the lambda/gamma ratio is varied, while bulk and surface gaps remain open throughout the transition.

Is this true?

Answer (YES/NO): NO